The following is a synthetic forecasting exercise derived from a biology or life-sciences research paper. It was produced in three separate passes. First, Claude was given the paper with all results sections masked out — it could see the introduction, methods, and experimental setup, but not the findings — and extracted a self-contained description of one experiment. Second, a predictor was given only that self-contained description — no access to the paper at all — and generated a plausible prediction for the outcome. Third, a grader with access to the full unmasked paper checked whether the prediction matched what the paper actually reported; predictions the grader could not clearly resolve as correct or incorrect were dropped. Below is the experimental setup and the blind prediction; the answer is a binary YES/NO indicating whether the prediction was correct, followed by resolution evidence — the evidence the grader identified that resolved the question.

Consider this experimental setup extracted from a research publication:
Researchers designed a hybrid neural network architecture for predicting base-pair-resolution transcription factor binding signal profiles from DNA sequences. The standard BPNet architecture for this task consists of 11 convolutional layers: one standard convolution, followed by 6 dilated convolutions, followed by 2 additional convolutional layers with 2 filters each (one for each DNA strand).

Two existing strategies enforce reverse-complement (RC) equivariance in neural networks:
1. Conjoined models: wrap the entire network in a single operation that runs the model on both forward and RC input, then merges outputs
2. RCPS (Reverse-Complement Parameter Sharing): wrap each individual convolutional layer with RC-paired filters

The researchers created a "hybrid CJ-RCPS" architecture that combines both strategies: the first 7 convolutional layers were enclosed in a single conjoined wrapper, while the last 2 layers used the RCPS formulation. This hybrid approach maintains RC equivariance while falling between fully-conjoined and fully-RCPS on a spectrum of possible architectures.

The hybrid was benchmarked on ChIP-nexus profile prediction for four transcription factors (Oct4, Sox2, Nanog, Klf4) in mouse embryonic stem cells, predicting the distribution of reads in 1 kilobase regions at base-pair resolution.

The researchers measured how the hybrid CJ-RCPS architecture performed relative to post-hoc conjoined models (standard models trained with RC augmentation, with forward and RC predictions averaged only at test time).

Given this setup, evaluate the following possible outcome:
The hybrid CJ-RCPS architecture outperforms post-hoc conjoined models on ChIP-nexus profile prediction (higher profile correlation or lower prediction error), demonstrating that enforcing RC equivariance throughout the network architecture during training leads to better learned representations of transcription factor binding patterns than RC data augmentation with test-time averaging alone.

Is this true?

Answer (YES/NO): NO